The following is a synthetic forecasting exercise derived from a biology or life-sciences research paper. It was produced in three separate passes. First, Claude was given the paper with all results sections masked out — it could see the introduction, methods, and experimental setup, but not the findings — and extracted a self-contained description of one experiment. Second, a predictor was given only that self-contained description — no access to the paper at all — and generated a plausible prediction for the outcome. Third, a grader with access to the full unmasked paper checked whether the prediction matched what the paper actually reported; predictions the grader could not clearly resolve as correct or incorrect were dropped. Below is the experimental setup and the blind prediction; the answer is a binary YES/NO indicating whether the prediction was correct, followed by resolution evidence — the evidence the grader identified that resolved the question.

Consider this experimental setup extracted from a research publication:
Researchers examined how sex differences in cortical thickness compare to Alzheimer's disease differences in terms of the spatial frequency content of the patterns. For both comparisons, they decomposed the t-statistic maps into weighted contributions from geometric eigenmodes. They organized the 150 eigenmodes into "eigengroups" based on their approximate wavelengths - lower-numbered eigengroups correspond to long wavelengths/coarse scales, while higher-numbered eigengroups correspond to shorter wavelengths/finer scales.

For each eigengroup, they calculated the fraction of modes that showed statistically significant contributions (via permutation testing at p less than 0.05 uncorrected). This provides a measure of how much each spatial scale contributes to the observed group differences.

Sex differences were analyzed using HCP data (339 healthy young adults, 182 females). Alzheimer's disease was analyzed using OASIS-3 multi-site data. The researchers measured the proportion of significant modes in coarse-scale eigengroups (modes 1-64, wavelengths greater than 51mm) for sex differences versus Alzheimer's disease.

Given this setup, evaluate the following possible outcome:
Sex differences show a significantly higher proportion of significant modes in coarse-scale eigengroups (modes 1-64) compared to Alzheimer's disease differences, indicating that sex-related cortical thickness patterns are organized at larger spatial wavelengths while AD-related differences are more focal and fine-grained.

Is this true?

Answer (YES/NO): NO